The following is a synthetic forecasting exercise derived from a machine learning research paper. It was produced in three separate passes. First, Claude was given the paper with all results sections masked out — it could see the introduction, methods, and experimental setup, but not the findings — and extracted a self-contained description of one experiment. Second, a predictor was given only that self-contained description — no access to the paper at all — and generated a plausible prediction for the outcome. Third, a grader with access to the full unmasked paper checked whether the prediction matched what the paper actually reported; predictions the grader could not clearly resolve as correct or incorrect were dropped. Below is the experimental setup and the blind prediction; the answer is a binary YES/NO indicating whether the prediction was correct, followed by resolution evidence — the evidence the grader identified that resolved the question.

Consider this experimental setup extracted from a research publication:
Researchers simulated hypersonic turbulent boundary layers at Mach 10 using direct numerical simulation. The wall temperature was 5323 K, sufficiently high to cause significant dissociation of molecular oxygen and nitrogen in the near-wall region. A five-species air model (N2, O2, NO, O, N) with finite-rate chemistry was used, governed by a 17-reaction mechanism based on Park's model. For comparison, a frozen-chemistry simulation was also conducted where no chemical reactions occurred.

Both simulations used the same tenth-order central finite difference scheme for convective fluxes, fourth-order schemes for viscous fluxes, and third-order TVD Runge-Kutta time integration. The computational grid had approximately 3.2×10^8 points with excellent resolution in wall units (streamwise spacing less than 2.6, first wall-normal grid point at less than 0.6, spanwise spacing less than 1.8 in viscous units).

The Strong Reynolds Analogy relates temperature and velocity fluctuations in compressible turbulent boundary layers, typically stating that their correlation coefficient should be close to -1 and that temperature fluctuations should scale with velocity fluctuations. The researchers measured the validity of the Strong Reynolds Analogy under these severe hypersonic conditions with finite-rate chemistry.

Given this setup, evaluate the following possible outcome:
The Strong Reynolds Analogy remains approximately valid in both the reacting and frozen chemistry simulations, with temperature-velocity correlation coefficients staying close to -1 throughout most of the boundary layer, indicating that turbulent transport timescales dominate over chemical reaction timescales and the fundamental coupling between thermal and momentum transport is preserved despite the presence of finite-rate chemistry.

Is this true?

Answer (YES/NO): NO